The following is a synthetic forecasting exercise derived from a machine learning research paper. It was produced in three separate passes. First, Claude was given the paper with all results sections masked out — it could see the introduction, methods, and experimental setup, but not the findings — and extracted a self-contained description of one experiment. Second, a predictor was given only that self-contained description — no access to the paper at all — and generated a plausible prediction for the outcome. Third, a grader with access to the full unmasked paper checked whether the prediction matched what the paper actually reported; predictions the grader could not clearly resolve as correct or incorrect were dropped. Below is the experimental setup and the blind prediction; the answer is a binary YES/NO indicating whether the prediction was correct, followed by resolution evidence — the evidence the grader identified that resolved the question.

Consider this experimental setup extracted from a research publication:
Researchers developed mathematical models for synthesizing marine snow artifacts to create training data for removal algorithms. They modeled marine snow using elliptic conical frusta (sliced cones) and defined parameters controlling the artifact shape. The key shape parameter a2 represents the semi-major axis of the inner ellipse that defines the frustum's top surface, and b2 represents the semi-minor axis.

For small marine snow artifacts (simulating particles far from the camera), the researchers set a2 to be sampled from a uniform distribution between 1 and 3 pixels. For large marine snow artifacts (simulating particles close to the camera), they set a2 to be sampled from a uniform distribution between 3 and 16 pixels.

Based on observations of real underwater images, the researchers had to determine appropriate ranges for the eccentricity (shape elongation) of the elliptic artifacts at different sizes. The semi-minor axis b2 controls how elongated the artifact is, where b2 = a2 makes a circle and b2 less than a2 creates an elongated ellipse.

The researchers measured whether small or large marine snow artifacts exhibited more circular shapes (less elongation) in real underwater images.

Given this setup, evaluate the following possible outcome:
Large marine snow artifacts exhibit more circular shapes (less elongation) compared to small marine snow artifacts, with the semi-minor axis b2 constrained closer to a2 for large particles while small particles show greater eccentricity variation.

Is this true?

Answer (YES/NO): YES